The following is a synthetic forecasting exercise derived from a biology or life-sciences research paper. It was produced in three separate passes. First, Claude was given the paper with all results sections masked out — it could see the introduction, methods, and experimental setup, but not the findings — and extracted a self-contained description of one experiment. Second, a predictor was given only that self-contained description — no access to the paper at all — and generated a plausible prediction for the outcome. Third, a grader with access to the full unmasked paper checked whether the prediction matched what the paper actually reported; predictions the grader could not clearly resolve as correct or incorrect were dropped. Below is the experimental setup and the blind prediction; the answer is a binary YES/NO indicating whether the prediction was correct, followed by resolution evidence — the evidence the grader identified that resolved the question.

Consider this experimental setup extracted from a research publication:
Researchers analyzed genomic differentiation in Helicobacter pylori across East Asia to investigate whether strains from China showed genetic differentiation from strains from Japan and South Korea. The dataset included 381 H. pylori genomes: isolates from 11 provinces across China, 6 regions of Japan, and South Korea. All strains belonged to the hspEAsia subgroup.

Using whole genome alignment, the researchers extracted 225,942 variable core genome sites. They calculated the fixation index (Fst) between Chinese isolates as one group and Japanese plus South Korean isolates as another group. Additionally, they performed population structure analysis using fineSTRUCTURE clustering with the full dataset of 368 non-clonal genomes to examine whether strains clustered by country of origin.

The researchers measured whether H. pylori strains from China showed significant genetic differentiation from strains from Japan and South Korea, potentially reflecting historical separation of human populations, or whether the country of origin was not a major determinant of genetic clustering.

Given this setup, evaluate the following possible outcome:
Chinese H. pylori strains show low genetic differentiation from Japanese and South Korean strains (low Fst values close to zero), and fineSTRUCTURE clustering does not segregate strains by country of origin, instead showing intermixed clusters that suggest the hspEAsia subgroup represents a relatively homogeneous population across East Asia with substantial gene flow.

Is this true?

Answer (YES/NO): NO